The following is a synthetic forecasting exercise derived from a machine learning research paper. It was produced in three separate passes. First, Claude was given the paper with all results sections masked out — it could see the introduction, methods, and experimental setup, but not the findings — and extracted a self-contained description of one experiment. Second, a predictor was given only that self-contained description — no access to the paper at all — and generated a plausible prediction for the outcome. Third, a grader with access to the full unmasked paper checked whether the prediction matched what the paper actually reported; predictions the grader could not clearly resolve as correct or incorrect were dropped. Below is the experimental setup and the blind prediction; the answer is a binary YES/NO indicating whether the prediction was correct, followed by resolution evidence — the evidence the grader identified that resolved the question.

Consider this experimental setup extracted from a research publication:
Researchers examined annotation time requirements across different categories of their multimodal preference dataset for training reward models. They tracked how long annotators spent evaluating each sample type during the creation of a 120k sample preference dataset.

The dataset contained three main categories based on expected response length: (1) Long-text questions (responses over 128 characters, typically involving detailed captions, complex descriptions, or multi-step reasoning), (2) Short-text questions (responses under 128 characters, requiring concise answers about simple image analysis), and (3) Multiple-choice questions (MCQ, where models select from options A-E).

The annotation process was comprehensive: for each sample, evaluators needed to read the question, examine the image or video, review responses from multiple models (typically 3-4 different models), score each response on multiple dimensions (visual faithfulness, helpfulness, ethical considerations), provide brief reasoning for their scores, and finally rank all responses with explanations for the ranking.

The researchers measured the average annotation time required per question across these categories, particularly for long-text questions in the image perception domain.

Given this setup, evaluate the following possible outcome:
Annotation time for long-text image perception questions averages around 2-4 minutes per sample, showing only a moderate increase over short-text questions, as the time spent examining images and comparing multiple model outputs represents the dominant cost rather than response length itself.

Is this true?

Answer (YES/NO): NO